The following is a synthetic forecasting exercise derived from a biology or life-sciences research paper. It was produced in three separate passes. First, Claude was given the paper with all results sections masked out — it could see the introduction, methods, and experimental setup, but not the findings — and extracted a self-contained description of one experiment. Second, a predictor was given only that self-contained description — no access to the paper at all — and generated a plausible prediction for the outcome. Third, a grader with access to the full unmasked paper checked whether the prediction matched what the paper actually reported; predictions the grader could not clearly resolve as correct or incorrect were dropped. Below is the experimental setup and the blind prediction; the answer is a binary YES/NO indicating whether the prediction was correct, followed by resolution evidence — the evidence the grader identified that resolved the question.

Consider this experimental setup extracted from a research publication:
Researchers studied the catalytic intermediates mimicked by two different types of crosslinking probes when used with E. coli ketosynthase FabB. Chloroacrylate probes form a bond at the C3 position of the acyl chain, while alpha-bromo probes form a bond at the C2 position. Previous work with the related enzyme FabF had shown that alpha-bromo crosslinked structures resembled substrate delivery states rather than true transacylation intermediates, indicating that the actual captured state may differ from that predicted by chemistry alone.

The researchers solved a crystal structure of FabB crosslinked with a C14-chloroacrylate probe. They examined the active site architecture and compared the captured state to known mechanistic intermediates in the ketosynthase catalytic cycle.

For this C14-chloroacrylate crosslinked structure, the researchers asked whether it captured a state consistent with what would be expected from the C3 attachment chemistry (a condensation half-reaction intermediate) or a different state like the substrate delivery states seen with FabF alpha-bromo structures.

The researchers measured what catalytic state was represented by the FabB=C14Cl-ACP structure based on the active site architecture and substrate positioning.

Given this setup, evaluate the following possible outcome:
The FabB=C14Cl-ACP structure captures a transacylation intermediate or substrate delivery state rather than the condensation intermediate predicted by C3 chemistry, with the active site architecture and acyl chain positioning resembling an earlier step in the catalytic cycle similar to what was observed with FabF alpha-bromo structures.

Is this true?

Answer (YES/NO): NO